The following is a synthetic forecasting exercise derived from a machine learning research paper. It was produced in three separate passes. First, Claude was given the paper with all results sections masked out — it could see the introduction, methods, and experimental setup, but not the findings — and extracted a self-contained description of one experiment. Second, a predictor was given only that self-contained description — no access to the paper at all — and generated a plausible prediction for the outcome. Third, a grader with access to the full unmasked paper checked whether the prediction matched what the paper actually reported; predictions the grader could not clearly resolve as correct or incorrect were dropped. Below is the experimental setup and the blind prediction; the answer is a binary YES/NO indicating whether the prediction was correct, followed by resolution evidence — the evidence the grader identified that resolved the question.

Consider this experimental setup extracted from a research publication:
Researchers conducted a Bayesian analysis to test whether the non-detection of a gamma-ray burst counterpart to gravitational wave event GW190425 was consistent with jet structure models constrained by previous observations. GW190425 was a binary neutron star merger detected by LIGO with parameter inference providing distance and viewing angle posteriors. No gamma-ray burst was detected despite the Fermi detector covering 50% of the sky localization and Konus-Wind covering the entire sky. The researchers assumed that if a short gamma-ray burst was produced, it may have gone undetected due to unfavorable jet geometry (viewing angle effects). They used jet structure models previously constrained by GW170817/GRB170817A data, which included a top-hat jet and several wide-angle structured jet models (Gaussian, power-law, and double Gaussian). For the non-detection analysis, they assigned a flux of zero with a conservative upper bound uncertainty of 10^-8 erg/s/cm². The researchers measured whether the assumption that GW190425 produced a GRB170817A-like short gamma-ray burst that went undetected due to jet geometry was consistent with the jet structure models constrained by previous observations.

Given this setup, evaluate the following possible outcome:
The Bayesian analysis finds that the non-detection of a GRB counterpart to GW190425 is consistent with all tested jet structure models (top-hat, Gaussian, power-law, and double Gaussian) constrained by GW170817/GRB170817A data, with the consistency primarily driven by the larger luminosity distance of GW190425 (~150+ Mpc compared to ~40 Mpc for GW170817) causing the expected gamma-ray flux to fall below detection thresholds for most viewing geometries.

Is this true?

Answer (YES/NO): NO